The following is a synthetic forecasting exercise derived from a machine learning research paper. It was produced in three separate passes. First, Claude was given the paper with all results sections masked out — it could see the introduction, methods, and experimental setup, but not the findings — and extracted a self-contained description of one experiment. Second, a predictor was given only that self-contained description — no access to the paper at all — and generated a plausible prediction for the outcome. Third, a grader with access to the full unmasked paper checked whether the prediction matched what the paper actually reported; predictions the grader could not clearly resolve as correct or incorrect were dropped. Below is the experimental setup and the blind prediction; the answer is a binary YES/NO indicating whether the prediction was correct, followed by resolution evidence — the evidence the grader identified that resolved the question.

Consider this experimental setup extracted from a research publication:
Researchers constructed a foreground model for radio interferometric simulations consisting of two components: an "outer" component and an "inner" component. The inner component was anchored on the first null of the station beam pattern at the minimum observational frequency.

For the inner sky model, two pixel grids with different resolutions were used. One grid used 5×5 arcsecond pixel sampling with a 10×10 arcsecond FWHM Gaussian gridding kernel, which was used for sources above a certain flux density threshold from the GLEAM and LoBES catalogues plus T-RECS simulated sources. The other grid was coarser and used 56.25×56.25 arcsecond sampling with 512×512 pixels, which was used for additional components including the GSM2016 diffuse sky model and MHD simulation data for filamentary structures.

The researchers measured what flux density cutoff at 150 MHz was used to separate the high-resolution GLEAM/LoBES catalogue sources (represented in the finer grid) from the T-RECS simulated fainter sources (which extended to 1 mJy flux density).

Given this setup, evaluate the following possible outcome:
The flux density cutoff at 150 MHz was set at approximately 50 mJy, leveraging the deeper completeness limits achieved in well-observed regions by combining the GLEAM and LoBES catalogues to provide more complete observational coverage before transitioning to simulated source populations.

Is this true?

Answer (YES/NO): NO